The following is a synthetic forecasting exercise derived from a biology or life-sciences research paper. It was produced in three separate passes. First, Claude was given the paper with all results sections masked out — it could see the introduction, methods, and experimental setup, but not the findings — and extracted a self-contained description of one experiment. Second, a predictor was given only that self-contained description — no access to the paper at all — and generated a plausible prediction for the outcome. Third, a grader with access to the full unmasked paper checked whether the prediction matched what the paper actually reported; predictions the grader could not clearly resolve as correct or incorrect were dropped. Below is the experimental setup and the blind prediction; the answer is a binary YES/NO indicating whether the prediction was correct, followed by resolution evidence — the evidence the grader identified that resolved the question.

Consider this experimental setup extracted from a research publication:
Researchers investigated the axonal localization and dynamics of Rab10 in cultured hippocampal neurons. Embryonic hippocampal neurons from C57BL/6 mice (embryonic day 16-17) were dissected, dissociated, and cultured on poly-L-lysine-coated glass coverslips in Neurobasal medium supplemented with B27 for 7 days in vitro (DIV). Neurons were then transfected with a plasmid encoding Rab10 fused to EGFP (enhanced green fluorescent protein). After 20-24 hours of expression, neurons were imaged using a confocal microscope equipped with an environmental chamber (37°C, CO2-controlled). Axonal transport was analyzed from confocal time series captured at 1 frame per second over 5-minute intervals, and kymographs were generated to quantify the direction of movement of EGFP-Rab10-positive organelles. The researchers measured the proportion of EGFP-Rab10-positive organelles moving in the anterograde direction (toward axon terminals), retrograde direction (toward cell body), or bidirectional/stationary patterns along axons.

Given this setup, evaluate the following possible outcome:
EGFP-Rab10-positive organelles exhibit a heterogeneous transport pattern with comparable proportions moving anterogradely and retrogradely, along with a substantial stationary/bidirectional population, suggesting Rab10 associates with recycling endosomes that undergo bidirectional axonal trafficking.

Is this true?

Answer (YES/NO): NO